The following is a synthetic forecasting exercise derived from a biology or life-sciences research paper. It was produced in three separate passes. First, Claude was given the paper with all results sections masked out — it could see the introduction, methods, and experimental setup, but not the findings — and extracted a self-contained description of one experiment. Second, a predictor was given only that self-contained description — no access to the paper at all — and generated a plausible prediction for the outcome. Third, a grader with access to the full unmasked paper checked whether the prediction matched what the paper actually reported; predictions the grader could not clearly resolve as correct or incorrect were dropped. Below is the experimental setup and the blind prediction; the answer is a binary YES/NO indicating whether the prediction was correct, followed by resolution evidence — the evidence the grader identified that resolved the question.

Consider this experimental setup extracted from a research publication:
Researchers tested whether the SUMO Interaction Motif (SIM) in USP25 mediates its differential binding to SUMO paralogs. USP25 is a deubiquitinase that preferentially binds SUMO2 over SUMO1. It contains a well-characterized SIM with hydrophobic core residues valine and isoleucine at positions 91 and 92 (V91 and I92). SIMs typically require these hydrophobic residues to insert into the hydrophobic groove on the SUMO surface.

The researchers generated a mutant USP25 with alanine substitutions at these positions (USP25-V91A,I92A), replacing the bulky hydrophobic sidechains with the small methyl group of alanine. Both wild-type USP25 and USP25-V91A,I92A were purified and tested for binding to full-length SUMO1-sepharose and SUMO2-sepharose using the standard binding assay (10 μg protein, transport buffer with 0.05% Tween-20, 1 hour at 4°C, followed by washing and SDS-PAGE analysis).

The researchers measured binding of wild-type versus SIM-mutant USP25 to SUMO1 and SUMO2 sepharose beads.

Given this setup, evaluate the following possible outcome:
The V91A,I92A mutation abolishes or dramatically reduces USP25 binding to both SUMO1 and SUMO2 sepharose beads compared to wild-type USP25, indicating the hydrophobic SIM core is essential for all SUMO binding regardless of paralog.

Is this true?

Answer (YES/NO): YES